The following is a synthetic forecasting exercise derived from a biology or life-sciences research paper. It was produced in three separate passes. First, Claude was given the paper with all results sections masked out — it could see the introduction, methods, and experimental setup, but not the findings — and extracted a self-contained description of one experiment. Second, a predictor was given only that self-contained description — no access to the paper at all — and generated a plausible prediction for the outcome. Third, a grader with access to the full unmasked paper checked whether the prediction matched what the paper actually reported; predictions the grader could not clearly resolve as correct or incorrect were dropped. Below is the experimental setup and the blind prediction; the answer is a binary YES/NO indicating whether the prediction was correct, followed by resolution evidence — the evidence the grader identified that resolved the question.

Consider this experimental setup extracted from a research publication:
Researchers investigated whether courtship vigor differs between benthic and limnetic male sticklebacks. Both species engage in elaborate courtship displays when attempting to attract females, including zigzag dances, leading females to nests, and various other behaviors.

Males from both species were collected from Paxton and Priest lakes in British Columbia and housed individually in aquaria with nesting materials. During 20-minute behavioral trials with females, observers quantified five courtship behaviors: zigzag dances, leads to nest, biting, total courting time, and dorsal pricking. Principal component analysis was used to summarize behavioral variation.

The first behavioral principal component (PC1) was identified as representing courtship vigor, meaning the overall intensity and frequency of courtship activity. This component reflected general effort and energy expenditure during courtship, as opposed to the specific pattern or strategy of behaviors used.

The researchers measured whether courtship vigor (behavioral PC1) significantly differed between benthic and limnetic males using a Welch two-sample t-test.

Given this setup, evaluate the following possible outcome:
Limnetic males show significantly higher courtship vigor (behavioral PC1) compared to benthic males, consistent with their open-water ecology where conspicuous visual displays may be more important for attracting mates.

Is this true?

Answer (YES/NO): NO